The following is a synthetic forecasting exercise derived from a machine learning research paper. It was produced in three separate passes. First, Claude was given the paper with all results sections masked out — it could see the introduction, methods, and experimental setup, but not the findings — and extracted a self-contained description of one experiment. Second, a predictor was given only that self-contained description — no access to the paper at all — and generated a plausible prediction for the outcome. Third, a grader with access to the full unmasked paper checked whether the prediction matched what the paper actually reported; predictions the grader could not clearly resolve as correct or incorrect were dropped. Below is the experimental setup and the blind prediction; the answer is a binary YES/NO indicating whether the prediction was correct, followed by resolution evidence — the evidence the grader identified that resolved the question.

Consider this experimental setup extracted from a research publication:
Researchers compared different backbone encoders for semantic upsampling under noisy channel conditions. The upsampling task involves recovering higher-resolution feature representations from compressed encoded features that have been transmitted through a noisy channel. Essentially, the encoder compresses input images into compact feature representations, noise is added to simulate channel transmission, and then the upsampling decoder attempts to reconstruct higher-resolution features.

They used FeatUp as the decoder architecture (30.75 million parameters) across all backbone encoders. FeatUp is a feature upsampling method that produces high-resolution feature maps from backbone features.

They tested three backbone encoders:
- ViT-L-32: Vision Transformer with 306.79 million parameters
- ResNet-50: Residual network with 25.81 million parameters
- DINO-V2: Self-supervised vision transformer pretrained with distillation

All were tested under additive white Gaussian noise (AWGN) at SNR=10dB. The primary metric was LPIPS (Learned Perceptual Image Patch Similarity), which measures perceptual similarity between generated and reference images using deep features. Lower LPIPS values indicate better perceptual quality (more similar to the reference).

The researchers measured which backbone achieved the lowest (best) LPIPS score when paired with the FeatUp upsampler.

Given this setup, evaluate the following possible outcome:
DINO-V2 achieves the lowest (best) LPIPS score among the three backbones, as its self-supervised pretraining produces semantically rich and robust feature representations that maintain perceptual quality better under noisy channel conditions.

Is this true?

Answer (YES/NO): NO